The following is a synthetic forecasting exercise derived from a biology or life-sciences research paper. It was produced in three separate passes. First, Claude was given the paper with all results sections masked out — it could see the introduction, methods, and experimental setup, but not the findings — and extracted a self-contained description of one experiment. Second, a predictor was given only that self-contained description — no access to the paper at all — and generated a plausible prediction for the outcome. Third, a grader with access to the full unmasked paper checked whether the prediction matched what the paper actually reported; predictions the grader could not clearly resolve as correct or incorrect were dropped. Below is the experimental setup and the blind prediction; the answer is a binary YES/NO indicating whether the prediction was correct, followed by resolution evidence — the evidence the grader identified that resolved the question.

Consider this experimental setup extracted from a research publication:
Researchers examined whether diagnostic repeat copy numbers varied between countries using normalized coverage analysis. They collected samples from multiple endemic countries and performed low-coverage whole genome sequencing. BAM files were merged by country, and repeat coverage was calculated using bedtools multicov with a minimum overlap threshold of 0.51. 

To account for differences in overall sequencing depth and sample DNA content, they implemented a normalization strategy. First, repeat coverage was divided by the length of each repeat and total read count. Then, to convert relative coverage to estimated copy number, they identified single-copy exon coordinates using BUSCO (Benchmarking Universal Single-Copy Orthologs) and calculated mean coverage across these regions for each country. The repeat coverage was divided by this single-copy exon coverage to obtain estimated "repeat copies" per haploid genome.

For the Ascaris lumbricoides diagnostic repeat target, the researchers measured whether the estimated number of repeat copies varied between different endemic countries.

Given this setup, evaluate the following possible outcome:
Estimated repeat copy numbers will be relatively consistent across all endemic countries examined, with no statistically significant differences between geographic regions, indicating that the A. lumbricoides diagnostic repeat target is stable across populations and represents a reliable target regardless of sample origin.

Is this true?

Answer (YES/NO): NO